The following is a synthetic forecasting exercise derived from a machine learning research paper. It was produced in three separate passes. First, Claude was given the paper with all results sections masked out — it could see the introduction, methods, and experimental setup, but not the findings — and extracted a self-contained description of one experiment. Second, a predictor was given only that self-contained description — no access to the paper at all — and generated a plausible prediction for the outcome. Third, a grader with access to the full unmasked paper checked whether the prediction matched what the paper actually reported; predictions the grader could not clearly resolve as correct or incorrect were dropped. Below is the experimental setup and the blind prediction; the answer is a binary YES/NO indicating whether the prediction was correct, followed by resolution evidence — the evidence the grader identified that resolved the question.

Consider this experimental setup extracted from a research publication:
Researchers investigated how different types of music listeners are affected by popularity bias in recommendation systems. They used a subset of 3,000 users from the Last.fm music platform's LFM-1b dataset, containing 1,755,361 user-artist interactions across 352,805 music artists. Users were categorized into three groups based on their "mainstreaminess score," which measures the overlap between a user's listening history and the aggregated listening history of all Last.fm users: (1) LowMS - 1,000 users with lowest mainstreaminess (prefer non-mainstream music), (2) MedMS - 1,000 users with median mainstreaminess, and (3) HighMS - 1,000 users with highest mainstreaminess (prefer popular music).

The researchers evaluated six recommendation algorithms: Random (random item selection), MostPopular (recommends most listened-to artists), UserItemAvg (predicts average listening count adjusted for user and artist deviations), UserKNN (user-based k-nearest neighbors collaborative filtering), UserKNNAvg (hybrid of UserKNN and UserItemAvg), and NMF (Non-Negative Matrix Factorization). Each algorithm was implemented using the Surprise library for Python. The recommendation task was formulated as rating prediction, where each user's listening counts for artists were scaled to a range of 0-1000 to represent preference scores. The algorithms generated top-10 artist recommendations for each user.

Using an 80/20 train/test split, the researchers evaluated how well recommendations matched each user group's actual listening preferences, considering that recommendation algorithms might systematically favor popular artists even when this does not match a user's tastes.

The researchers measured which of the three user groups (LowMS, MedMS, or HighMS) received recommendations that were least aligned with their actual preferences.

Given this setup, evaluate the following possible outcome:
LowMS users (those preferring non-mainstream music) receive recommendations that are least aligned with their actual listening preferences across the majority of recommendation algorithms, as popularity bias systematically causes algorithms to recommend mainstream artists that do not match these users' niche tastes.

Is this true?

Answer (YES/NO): YES